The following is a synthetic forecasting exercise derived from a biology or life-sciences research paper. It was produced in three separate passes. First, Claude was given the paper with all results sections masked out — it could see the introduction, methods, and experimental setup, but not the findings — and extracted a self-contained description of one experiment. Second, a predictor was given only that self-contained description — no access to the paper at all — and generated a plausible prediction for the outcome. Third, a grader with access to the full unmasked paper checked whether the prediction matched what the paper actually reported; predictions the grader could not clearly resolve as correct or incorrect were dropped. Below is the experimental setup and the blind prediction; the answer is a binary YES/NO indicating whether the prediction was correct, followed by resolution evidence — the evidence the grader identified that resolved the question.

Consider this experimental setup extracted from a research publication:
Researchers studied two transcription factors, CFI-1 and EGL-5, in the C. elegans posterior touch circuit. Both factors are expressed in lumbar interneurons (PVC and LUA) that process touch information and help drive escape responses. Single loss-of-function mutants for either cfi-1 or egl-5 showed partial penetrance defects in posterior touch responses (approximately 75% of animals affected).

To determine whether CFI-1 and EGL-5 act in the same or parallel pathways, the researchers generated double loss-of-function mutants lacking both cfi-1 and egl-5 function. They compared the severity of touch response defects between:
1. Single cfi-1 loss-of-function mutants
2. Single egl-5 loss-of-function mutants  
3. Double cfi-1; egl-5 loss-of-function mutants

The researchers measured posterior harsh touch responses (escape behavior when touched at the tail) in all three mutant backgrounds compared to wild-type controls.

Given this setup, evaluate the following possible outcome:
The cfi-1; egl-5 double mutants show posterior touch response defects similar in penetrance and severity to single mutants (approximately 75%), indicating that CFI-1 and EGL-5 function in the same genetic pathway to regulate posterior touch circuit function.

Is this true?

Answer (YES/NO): NO